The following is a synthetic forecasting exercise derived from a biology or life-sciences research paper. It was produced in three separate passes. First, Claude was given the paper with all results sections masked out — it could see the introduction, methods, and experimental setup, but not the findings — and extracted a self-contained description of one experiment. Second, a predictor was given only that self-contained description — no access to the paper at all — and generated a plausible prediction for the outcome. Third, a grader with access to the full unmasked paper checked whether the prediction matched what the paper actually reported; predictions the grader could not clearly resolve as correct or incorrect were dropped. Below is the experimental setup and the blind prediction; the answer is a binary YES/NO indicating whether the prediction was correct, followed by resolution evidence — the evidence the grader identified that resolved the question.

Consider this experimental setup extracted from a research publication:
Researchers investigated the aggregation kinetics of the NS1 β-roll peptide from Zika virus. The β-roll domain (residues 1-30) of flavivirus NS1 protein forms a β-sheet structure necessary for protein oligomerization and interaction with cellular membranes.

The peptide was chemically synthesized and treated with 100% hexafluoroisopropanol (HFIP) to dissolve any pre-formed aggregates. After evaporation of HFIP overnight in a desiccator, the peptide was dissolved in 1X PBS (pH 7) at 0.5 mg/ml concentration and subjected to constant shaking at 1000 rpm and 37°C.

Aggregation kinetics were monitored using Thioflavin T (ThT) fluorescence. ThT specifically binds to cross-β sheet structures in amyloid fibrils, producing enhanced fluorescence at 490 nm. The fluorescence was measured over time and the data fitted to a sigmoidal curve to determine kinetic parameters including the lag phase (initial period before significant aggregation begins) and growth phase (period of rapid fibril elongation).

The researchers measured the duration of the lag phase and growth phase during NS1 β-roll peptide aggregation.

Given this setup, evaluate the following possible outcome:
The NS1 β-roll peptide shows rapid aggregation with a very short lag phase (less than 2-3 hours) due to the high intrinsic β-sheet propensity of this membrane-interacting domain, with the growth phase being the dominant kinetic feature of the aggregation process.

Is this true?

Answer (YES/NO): YES